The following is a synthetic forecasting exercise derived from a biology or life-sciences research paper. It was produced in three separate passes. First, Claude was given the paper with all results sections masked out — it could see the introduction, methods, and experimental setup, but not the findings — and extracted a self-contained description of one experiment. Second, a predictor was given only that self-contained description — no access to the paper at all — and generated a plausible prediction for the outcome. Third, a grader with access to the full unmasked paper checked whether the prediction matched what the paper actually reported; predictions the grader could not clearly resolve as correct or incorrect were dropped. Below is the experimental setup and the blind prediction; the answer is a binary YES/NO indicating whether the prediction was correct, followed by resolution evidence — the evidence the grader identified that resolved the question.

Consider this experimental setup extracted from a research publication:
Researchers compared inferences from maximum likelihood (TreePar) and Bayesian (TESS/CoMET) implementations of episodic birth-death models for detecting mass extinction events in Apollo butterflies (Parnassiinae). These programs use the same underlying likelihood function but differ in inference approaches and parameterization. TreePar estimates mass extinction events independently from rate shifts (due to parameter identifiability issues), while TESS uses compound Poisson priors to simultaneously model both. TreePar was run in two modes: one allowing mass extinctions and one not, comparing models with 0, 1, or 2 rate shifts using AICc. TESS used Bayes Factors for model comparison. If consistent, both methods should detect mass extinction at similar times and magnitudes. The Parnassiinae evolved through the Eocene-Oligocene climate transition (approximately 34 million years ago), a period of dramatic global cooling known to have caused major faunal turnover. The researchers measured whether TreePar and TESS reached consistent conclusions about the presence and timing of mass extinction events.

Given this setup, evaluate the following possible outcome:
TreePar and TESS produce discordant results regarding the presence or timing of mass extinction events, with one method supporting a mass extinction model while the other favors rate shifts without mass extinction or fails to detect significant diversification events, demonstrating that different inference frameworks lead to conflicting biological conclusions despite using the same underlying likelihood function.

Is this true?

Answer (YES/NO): NO